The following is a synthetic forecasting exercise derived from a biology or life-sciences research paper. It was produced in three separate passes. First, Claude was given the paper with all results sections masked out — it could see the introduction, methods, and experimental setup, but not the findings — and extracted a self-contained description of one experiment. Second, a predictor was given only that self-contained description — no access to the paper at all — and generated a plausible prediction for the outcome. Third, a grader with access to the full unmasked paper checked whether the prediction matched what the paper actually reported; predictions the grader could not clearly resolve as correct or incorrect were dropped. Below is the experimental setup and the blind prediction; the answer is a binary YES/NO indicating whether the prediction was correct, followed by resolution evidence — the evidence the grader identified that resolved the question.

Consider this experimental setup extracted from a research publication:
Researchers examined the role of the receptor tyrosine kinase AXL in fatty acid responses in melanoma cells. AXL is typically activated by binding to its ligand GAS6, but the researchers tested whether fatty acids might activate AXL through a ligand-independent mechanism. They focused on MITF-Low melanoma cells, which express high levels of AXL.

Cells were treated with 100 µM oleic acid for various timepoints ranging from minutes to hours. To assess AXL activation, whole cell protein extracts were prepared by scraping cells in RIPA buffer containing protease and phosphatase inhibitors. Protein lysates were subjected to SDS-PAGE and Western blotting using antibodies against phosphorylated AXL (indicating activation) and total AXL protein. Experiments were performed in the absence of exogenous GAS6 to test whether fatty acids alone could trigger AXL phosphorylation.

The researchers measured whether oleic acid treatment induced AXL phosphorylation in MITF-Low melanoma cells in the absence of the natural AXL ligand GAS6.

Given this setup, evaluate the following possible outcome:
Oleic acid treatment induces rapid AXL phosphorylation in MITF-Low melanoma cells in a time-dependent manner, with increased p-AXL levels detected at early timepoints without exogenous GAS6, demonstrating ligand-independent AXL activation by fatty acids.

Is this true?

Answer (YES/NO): YES